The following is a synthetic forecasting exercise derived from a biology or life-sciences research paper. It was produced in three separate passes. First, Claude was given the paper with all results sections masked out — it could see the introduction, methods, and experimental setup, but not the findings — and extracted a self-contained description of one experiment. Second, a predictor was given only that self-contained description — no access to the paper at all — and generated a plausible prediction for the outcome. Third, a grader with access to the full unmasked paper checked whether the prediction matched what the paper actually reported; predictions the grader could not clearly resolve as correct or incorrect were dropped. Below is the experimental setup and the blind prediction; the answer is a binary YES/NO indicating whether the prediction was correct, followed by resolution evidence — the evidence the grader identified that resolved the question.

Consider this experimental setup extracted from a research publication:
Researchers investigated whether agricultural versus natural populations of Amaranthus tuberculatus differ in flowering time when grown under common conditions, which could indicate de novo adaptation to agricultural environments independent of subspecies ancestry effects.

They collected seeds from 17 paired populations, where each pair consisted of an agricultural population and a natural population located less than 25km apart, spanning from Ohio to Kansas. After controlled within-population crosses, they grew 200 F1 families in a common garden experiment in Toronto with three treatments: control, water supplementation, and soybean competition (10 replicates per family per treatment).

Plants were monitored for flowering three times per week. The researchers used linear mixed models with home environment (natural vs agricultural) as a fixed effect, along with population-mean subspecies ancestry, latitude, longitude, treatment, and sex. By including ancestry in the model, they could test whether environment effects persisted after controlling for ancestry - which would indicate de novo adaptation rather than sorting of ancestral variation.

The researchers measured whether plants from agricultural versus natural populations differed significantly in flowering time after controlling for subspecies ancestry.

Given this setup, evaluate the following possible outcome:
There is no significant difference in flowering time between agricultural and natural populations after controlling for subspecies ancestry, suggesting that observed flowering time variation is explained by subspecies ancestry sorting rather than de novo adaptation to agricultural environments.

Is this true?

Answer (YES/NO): NO